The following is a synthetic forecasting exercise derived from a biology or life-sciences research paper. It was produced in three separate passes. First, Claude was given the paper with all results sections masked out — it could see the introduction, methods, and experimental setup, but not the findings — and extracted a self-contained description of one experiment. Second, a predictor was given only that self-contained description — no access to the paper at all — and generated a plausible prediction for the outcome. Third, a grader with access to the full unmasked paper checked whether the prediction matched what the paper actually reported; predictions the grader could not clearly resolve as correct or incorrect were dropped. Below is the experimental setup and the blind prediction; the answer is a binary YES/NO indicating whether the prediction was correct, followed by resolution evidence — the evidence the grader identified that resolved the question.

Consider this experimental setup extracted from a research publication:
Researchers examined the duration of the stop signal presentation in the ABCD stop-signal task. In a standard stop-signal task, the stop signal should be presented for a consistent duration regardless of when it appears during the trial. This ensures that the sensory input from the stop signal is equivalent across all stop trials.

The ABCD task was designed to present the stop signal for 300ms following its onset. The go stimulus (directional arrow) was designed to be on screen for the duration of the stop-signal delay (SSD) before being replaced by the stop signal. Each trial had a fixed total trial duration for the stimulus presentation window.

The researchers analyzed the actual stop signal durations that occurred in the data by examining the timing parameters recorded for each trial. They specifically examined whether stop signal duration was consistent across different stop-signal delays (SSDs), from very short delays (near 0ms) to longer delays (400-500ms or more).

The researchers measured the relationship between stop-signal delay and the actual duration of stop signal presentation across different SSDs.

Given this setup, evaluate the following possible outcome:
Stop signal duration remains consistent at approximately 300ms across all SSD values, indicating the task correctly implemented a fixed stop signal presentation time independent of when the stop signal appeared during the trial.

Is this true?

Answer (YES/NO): NO